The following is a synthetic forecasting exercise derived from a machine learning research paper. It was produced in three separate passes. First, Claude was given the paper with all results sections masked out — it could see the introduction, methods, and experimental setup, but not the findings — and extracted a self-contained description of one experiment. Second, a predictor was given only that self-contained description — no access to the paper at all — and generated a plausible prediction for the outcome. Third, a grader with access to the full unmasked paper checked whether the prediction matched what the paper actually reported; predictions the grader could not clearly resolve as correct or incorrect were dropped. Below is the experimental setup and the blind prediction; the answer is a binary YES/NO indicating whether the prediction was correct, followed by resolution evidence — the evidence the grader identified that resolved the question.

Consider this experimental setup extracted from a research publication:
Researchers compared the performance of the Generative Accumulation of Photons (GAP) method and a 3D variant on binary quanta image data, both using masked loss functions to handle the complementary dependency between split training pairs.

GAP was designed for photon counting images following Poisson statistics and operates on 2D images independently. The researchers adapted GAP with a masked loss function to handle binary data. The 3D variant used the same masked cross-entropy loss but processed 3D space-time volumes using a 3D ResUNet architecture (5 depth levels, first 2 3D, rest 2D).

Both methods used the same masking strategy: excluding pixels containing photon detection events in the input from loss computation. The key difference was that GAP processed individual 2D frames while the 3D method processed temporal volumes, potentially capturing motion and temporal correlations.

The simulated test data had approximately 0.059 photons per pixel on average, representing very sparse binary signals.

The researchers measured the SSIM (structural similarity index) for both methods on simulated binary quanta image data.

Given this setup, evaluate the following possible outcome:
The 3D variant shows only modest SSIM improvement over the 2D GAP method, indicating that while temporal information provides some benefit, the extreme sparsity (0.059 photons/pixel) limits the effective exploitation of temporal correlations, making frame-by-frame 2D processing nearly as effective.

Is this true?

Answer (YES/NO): NO